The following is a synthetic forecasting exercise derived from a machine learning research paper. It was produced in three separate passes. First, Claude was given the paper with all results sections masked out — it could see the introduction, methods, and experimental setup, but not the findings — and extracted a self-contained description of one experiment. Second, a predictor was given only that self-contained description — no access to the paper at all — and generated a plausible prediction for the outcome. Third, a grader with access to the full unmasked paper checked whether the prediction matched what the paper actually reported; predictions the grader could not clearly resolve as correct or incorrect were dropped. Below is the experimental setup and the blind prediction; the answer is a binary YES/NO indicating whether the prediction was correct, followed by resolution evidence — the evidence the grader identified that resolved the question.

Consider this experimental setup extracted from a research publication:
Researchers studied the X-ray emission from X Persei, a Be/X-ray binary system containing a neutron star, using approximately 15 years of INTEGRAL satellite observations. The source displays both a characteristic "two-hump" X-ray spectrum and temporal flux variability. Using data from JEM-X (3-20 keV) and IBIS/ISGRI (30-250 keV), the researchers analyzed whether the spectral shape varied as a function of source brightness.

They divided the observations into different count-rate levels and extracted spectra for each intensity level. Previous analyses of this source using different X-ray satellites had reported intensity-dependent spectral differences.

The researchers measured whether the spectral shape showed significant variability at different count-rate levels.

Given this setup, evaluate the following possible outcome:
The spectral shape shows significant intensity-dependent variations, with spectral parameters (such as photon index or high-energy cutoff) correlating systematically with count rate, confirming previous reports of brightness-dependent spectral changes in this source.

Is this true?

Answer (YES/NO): NO